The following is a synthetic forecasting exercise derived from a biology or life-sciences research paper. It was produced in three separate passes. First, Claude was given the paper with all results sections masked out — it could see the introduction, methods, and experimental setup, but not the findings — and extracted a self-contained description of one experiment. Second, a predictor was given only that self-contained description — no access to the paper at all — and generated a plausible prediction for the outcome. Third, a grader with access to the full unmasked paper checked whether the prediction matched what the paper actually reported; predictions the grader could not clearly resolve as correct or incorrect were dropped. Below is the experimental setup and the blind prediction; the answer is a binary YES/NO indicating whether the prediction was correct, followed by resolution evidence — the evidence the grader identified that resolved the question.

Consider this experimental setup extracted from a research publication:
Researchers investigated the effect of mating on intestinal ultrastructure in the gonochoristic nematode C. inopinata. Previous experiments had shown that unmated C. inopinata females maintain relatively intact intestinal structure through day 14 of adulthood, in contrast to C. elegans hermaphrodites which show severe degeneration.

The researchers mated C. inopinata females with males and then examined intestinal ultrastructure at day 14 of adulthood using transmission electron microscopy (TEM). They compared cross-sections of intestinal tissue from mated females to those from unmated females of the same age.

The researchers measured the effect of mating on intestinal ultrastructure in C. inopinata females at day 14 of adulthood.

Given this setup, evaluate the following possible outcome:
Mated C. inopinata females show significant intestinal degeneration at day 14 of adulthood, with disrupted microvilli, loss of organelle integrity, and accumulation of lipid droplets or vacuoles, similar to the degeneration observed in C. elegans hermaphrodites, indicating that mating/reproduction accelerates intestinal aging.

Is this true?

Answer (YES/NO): YES